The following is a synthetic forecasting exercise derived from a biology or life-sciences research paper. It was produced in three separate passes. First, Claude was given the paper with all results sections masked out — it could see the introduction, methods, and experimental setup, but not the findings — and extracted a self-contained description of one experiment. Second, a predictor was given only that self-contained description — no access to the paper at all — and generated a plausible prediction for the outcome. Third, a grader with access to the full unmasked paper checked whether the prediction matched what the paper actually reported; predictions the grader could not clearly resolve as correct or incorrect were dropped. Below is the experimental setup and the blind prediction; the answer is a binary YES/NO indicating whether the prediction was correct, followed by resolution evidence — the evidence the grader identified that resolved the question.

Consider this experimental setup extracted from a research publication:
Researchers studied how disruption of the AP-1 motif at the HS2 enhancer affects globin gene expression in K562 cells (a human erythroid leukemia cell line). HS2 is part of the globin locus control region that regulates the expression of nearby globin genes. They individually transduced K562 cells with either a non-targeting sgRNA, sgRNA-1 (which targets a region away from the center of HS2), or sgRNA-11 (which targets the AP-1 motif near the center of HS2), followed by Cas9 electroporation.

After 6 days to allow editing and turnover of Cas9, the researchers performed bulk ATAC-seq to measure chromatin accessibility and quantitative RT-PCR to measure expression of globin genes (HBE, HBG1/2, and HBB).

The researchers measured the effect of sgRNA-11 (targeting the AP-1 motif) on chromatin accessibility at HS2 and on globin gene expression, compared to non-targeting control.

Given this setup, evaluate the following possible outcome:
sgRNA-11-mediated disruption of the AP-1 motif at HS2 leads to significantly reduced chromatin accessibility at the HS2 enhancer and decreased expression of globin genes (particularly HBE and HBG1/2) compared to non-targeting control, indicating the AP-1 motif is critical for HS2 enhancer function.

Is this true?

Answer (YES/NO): YES